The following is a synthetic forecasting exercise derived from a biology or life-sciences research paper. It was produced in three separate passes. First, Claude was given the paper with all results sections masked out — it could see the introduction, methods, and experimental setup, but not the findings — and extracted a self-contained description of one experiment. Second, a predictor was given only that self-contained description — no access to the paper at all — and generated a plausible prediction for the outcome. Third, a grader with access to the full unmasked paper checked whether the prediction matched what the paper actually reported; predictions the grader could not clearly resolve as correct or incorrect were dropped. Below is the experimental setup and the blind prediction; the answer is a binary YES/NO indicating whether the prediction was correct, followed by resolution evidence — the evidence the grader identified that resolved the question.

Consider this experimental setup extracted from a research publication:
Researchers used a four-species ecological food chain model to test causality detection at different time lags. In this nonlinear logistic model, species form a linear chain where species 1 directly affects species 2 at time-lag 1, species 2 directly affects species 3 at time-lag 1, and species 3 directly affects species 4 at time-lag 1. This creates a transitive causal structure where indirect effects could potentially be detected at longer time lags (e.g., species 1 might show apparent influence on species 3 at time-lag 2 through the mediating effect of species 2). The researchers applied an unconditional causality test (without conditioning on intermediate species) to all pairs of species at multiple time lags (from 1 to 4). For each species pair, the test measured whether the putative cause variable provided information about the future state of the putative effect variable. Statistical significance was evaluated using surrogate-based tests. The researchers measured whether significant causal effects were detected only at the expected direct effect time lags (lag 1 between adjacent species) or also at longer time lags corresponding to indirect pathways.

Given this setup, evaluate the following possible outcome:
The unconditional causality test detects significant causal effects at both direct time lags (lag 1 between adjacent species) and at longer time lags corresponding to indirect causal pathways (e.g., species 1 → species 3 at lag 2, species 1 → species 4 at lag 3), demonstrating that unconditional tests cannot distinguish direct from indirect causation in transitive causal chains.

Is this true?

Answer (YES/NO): YES